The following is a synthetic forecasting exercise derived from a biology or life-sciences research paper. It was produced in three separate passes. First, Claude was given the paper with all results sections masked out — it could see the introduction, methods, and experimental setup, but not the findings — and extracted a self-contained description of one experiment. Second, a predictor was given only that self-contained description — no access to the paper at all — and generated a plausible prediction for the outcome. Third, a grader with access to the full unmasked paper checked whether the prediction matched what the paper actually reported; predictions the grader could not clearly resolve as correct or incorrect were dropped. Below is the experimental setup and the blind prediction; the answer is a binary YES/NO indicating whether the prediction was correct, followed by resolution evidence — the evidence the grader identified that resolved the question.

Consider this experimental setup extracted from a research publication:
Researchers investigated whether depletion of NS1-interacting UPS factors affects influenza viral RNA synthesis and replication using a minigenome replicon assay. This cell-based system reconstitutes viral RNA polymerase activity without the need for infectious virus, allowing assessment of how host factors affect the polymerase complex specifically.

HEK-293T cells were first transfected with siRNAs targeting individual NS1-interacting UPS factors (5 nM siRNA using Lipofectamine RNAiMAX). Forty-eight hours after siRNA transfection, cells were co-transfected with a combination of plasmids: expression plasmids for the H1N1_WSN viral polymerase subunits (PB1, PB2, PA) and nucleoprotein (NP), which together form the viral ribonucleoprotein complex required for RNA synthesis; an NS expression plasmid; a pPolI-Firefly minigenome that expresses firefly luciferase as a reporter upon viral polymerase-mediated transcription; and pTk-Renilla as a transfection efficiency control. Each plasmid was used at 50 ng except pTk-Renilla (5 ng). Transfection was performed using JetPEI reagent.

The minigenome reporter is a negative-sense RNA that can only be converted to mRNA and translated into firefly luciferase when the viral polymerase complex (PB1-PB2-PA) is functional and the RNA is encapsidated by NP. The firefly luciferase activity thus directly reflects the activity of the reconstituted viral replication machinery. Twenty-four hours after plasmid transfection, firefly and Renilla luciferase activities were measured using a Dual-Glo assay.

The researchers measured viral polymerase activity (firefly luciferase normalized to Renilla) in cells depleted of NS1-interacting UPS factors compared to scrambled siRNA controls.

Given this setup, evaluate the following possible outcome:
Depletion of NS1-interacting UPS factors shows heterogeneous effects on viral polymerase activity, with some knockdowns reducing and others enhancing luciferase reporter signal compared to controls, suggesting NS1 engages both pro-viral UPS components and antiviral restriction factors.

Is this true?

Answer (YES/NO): YES